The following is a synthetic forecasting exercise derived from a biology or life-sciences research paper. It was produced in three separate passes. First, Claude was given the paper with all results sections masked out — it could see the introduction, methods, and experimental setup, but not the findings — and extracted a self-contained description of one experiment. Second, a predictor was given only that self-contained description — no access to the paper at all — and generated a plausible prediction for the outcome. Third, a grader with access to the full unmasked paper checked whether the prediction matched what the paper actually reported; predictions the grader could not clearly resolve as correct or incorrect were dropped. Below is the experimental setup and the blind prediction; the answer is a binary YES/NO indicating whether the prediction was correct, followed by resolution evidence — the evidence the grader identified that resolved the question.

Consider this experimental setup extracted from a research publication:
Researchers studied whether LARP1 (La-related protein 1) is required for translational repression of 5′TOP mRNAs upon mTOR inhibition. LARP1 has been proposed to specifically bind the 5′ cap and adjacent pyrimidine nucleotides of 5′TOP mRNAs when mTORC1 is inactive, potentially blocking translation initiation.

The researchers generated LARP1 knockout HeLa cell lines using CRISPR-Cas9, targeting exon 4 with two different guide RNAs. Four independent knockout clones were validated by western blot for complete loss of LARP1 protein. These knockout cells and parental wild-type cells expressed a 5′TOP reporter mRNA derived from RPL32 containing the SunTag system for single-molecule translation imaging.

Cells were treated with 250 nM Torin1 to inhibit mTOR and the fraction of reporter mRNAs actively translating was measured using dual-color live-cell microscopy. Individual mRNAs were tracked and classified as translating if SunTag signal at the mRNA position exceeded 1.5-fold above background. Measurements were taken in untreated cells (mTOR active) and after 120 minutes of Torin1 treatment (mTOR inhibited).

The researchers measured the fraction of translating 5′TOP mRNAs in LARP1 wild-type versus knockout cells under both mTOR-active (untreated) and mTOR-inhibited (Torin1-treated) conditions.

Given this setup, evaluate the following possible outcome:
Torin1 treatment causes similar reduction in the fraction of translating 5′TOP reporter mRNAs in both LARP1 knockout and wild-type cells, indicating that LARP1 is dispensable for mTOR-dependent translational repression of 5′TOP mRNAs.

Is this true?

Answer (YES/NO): NO